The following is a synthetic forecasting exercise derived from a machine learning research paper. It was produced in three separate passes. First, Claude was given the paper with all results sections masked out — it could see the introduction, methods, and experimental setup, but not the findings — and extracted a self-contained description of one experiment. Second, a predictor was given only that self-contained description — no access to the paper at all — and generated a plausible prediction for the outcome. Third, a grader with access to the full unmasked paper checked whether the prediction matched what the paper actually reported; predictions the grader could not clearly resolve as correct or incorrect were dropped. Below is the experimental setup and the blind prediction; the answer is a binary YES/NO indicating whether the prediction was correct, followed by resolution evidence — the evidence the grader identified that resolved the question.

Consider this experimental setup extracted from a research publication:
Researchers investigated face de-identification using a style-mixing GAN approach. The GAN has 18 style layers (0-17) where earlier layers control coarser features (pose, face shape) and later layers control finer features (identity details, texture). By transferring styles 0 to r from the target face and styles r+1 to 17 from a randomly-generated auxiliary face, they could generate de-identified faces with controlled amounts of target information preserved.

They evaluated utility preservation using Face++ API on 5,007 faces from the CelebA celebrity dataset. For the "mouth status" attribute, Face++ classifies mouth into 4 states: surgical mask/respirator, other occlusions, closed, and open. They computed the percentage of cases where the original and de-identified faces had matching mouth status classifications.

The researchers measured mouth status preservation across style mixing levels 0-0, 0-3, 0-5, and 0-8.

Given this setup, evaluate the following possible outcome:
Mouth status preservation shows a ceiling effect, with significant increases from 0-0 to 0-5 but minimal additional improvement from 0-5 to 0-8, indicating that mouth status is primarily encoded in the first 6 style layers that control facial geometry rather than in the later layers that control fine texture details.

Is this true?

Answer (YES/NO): YES